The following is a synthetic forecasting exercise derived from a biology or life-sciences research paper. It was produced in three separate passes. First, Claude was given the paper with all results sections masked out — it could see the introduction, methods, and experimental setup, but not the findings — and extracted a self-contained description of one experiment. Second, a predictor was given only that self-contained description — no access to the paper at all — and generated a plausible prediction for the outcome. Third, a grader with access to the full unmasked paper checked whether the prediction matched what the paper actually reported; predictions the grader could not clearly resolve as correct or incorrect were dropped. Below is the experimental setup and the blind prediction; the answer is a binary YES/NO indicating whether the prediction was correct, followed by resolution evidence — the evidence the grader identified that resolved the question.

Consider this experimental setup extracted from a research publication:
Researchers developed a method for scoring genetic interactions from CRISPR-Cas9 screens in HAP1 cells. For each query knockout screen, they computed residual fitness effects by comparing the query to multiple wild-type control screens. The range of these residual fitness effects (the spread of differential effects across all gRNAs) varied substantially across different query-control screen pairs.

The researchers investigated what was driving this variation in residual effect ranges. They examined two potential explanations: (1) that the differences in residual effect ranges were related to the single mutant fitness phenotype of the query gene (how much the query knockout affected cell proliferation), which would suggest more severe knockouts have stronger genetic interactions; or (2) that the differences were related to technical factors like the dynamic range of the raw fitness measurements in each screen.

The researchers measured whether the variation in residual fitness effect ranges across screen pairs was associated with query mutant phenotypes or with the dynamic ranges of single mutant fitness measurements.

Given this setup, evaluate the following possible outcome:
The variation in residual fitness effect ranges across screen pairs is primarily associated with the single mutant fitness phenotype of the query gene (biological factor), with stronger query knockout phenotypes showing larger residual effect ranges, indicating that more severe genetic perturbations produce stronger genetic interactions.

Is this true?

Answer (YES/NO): NO